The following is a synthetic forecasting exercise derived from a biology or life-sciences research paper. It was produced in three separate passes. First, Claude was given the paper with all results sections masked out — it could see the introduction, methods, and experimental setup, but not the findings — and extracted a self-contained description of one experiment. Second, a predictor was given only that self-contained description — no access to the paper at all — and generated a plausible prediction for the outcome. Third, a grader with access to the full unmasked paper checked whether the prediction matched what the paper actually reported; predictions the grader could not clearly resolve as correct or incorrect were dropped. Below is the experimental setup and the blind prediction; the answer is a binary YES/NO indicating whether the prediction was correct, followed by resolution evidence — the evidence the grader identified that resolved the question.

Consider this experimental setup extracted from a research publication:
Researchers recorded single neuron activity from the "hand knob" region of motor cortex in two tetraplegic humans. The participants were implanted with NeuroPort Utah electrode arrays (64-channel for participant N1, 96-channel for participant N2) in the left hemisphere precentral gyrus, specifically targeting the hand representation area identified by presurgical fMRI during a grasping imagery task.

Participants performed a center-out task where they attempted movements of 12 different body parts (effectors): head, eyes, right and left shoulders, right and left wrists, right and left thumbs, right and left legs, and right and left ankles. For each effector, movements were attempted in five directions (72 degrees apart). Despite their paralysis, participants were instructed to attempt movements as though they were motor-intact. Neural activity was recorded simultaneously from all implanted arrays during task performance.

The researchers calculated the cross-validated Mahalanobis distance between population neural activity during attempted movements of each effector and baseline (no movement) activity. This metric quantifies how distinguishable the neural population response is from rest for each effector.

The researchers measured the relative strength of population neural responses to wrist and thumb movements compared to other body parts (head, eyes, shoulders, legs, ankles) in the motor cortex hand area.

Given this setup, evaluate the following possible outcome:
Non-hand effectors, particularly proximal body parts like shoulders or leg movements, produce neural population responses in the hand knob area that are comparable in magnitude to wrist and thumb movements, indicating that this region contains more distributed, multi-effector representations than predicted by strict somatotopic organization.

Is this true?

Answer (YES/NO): NO